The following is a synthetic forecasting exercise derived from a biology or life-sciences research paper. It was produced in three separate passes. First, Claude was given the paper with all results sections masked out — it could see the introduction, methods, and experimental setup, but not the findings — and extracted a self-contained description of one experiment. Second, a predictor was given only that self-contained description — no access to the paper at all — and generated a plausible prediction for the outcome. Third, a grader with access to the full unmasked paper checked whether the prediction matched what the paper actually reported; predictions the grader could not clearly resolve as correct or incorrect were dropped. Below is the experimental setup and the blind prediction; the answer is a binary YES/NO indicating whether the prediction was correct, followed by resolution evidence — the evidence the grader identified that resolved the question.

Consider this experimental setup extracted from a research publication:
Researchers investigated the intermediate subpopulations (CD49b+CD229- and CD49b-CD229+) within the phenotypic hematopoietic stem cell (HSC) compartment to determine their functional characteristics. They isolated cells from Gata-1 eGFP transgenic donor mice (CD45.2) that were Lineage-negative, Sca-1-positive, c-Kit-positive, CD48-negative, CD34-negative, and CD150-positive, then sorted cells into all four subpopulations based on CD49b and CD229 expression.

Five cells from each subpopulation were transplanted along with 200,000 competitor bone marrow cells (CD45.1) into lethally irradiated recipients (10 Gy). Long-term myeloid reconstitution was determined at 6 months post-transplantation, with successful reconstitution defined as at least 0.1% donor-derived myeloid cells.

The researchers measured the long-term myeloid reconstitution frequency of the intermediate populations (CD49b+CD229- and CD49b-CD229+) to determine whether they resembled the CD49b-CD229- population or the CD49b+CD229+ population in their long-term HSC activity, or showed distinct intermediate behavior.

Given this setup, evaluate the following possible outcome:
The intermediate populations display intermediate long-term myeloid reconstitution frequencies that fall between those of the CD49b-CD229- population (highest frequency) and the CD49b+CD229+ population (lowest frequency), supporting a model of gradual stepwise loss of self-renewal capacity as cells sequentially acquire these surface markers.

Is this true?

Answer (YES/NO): NO